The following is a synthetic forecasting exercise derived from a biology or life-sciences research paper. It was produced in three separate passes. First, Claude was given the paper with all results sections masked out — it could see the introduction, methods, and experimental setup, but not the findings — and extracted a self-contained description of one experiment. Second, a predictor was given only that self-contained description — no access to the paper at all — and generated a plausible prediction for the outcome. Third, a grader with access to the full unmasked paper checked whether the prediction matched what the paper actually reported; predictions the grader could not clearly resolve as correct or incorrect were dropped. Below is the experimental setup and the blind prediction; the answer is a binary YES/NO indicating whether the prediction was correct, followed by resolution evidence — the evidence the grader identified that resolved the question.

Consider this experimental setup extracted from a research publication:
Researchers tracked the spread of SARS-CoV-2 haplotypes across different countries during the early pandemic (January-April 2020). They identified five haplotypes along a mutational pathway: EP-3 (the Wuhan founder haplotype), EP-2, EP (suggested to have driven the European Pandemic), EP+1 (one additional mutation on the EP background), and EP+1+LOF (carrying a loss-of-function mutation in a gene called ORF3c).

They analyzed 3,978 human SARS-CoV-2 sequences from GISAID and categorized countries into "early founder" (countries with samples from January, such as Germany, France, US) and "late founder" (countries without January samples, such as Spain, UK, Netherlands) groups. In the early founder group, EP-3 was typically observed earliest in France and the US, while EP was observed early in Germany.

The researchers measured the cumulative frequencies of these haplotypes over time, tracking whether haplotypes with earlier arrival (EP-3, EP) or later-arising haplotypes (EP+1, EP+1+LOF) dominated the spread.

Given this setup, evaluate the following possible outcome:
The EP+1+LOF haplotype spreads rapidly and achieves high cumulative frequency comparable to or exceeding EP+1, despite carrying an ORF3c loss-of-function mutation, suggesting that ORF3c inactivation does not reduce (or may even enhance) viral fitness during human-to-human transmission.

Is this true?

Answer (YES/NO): YES